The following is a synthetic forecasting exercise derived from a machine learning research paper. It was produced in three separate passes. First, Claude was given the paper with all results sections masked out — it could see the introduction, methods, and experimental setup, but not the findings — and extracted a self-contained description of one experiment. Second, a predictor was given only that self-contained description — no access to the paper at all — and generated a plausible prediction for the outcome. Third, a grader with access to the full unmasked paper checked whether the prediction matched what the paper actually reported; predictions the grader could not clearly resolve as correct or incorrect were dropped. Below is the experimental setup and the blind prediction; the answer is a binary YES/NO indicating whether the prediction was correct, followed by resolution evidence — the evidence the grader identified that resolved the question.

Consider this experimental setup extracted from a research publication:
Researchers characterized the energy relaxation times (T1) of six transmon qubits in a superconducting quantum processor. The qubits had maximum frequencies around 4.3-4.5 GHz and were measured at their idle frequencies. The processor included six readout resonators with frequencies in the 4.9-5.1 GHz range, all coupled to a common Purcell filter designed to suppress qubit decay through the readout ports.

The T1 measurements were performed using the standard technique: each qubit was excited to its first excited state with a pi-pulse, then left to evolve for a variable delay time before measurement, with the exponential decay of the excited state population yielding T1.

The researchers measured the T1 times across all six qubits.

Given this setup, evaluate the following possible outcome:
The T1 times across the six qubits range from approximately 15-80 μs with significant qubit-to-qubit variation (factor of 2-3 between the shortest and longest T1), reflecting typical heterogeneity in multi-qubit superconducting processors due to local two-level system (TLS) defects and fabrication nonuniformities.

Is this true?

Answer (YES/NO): NO